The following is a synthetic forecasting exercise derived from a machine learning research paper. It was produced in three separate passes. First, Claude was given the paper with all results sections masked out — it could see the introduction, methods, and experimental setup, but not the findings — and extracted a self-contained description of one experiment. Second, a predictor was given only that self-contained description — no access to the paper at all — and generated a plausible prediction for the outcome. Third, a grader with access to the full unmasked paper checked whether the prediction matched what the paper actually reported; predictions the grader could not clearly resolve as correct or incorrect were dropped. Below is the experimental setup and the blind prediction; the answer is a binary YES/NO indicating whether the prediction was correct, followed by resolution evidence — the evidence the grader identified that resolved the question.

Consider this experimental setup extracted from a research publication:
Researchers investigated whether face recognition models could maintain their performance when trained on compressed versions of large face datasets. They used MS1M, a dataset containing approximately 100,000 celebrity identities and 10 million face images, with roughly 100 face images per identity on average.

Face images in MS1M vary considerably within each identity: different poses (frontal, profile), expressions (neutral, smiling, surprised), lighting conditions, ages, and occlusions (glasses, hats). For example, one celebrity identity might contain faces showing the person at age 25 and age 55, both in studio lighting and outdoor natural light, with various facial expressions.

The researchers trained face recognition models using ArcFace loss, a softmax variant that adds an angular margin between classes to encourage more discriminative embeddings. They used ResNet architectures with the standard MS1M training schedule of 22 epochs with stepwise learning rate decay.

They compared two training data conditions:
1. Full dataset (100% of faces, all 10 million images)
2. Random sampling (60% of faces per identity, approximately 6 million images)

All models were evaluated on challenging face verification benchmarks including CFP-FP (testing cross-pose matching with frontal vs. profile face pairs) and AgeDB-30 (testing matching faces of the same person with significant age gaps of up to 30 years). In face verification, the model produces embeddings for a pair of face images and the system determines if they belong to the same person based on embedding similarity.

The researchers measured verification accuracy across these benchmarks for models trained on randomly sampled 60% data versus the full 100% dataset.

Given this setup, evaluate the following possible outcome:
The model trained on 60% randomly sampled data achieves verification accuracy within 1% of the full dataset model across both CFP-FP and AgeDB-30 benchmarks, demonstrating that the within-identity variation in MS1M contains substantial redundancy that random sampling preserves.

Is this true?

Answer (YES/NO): YES